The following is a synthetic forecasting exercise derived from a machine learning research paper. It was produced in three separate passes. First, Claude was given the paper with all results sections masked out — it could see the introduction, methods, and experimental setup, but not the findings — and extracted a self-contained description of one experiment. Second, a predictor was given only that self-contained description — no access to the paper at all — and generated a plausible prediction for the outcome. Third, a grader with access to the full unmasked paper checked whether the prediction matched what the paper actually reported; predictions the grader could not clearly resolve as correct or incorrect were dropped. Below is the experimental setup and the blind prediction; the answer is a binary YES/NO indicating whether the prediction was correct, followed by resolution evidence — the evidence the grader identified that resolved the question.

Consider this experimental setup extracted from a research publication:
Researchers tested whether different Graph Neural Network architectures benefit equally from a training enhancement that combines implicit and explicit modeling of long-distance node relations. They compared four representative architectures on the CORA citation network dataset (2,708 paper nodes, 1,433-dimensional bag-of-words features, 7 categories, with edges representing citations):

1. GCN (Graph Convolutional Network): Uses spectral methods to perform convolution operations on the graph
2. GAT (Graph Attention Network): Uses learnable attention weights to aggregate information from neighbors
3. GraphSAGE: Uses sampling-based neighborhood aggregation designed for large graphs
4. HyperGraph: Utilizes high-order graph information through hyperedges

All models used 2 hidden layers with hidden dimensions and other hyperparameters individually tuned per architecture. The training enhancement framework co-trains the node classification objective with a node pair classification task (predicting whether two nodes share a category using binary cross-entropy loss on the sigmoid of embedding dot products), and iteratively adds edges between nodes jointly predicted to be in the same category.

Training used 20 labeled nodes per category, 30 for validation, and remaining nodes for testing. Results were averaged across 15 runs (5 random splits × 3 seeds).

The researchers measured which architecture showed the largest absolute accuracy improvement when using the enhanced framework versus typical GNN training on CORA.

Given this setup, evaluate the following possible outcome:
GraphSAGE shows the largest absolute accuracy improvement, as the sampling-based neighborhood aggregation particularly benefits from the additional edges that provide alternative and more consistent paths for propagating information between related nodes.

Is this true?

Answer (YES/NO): NO